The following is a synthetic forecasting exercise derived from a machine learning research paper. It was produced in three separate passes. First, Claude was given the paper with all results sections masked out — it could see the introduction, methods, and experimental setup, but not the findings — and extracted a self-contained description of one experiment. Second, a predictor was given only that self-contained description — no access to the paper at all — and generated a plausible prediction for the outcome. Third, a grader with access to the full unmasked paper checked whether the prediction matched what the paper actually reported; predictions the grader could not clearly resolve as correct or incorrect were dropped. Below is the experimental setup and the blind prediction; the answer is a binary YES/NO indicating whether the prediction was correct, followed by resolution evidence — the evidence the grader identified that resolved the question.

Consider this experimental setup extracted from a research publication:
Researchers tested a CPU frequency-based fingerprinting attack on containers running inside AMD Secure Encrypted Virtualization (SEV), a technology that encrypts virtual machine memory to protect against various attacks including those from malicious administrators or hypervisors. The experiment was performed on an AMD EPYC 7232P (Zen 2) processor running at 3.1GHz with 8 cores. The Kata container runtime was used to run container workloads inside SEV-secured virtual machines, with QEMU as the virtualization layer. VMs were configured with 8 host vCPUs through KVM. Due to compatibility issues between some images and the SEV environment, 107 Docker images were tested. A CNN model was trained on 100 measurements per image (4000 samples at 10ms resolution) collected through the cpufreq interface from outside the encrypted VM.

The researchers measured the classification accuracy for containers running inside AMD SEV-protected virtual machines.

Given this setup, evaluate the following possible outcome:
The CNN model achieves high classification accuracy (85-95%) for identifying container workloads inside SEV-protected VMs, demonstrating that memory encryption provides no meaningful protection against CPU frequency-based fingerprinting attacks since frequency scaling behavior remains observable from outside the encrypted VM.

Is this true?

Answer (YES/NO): NO